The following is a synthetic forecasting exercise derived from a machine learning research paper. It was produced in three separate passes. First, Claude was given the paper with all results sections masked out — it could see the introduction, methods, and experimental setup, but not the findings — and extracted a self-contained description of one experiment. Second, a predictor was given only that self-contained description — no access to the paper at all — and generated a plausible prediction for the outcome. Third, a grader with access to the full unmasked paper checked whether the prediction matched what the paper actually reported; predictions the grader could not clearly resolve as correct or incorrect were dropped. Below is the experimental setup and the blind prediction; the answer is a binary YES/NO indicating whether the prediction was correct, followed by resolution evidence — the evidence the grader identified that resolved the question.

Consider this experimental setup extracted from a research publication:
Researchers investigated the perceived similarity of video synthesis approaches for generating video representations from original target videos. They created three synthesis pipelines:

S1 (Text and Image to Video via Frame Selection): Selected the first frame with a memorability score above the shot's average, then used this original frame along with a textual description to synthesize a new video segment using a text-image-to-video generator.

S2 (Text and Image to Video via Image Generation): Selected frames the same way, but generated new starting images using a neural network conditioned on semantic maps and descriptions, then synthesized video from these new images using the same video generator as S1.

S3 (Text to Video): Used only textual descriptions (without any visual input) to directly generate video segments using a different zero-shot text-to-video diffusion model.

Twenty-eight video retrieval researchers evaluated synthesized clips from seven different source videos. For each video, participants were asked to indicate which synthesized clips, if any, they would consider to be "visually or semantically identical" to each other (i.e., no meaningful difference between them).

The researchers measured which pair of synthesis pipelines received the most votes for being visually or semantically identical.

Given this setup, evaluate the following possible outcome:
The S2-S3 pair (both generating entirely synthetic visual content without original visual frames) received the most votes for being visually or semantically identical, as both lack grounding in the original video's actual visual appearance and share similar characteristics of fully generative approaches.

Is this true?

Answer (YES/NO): NO